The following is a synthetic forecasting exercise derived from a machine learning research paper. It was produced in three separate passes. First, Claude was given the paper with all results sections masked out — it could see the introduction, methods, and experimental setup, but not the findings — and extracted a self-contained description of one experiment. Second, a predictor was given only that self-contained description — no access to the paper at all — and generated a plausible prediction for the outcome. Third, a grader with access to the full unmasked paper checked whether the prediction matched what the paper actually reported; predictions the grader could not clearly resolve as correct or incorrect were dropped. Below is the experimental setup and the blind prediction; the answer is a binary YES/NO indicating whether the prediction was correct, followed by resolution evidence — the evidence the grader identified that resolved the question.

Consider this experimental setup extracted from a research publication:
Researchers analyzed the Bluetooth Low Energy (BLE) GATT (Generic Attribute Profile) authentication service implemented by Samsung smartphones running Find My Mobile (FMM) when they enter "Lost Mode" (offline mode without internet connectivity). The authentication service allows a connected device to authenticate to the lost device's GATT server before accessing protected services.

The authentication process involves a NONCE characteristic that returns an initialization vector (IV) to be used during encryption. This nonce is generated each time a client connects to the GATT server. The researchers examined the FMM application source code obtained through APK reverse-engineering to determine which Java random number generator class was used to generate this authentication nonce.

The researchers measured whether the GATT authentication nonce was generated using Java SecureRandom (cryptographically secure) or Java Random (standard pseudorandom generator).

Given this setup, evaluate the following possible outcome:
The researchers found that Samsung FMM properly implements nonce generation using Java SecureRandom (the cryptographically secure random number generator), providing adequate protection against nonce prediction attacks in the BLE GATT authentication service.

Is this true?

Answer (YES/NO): YES